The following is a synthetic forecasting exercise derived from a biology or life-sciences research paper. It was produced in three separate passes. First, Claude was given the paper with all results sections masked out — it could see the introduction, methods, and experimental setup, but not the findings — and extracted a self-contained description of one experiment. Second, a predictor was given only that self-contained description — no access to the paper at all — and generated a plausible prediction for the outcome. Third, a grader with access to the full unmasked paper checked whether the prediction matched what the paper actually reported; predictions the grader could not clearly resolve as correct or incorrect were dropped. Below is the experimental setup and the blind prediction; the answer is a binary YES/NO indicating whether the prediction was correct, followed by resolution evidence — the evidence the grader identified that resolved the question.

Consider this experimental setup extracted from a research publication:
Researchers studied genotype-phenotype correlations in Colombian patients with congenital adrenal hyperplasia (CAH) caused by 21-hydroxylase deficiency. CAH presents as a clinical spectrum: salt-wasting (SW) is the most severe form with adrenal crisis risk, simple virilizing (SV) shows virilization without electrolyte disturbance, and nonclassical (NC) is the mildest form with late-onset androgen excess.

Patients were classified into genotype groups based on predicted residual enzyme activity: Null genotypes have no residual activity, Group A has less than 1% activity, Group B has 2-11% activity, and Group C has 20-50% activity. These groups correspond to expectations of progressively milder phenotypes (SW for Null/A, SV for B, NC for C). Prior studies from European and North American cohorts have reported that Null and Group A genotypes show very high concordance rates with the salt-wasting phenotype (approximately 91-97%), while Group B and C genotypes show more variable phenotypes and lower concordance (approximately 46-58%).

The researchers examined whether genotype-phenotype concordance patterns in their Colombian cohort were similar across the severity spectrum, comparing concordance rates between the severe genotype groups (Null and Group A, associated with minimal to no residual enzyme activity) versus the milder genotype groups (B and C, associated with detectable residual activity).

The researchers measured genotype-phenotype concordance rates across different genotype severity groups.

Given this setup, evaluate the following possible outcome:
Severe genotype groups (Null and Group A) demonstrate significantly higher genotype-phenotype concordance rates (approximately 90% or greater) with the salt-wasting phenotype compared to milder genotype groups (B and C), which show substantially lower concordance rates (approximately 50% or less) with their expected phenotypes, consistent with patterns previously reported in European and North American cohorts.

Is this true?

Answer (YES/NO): NO